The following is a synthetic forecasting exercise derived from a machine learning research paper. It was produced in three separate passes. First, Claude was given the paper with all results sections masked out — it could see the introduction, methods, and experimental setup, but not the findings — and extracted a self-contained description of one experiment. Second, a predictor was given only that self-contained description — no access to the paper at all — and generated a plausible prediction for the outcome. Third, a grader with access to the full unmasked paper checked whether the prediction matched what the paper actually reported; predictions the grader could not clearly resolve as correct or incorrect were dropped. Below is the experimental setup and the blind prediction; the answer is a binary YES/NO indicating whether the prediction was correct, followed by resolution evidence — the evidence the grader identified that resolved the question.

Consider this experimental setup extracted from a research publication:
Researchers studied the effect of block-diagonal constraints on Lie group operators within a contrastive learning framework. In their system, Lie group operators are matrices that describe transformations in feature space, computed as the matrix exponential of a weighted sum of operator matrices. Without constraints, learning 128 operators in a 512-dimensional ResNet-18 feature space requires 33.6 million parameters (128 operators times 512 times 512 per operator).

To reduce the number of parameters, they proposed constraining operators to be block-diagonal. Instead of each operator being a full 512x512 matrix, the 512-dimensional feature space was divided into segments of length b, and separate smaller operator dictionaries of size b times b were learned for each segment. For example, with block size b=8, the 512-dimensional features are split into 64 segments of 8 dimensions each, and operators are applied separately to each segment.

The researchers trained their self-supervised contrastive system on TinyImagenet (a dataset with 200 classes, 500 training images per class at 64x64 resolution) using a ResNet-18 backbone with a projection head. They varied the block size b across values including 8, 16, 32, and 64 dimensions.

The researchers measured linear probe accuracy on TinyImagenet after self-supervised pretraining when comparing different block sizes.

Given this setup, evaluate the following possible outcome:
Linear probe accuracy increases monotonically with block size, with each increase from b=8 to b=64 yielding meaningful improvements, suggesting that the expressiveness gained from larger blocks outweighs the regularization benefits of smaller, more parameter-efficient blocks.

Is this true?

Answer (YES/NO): NO